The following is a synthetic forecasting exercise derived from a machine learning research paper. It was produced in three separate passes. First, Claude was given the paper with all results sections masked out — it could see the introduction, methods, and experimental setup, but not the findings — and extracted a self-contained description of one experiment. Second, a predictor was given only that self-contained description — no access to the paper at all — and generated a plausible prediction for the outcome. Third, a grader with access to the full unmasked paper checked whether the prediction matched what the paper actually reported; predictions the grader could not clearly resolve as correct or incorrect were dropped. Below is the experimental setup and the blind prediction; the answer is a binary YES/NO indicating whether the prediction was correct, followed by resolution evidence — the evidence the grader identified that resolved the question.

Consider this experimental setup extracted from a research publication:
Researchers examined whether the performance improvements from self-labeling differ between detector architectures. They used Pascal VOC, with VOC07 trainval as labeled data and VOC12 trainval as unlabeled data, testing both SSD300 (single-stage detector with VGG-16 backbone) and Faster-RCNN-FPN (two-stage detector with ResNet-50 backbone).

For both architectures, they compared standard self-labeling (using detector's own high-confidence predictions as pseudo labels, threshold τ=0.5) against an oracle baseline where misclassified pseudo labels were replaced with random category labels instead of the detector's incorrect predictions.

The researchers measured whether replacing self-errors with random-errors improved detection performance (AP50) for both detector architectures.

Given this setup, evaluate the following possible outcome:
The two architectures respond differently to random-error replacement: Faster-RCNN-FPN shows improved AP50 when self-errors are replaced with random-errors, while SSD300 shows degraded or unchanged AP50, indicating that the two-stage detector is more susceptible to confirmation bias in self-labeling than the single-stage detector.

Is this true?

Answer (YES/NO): NO